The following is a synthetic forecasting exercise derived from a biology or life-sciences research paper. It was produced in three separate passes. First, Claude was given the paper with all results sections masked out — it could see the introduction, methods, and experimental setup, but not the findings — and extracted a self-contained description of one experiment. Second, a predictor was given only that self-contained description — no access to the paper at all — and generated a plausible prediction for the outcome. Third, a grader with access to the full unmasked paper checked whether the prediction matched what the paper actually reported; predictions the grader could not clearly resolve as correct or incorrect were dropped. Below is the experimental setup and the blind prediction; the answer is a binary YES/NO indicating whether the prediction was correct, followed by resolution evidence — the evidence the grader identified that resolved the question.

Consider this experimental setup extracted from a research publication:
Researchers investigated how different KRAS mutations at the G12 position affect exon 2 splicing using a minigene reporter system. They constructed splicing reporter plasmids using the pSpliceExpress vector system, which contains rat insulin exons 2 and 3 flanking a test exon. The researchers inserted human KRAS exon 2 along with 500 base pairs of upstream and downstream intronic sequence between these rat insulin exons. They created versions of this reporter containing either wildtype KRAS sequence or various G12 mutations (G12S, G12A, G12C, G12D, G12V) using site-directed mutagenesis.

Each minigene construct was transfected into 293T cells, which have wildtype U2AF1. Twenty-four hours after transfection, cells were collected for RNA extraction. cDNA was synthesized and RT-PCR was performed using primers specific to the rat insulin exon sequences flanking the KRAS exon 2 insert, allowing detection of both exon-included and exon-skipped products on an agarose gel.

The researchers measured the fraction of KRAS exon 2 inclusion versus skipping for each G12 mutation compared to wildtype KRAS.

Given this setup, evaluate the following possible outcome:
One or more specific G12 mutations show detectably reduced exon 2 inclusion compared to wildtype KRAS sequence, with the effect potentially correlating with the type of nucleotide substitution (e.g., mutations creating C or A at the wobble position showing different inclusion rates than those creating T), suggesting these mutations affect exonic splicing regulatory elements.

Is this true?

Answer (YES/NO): NO